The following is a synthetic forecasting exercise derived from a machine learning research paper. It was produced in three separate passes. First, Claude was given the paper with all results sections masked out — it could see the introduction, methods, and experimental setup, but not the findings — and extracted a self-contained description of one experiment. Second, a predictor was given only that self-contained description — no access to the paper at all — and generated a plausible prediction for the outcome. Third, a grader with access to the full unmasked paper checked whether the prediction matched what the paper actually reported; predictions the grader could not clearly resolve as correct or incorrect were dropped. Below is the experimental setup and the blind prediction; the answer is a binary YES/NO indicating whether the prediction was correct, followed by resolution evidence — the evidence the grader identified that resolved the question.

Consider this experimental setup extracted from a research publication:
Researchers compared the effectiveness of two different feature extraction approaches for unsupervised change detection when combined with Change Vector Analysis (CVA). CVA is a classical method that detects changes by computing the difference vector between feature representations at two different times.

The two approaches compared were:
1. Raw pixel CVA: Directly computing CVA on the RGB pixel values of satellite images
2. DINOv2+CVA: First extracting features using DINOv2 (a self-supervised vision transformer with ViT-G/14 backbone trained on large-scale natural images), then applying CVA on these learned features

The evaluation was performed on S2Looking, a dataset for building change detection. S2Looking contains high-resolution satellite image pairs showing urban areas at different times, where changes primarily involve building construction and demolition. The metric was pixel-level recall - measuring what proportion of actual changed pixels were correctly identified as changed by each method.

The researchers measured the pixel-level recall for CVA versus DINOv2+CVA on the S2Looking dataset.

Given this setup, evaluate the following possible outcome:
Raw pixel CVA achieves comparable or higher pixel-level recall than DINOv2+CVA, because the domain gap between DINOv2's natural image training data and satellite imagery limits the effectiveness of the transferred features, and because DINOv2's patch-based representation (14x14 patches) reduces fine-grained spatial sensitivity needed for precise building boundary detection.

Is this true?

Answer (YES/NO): NO